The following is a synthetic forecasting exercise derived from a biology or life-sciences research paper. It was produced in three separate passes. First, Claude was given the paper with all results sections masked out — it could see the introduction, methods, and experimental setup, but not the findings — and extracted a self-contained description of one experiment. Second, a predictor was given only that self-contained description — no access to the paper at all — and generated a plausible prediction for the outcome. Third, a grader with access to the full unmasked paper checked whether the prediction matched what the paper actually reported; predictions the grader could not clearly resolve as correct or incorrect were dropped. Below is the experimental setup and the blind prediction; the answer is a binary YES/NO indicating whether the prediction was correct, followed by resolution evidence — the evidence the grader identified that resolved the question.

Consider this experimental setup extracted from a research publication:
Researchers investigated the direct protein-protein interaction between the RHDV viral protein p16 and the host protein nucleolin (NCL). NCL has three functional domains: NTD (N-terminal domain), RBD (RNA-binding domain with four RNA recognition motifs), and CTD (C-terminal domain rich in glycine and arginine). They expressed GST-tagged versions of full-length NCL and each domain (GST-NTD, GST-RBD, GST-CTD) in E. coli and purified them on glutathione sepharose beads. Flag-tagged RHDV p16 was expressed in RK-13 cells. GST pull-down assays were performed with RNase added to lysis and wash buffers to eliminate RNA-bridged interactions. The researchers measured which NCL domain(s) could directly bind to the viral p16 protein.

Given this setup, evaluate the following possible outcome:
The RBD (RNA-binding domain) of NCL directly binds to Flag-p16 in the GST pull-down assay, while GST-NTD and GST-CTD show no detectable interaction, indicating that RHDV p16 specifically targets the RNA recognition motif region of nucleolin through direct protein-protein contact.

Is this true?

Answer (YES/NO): NO